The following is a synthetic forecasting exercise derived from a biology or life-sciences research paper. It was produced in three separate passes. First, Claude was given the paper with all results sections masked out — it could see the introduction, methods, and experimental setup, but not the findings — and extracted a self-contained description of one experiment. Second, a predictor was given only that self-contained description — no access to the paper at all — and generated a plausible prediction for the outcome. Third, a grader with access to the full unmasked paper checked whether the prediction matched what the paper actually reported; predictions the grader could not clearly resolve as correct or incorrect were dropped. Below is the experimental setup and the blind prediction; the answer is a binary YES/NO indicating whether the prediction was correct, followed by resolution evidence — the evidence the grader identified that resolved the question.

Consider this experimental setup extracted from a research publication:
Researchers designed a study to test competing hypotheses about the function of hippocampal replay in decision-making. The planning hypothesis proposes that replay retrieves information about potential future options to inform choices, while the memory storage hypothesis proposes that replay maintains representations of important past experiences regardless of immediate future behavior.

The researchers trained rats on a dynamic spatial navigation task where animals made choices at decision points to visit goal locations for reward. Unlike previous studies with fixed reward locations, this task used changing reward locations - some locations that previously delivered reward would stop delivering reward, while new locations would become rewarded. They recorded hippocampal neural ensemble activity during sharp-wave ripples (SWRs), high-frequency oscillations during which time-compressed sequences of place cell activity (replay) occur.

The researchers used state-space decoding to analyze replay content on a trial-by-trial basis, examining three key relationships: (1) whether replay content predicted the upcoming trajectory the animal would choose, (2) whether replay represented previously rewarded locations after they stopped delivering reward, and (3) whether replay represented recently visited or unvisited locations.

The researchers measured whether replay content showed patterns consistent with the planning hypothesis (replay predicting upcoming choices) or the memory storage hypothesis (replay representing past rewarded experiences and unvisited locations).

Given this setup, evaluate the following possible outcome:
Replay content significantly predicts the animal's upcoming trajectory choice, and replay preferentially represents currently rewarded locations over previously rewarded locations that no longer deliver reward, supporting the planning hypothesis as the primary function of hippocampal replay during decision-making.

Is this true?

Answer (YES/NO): NO